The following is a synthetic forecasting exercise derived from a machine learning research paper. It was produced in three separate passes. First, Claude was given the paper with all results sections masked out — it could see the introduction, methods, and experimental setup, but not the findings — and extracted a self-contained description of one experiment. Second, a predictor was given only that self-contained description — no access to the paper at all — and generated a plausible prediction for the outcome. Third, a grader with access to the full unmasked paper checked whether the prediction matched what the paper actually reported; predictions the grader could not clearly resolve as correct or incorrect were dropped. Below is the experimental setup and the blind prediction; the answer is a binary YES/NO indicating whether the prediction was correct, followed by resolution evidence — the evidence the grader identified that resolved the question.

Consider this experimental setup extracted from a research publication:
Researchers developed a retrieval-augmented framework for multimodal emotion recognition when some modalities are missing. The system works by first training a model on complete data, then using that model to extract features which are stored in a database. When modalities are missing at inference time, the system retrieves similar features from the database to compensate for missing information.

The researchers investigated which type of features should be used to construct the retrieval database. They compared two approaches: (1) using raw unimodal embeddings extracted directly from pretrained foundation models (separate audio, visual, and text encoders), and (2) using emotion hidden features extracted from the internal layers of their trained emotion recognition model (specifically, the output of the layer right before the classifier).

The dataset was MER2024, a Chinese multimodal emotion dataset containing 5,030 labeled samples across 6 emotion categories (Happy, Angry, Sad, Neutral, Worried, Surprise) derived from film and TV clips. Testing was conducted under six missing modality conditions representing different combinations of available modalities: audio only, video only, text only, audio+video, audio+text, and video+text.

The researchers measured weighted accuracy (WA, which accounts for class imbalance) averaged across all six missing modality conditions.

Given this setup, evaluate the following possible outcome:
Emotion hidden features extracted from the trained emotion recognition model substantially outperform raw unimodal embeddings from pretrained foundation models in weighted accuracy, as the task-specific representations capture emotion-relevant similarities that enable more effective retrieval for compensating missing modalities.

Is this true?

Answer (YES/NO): YES